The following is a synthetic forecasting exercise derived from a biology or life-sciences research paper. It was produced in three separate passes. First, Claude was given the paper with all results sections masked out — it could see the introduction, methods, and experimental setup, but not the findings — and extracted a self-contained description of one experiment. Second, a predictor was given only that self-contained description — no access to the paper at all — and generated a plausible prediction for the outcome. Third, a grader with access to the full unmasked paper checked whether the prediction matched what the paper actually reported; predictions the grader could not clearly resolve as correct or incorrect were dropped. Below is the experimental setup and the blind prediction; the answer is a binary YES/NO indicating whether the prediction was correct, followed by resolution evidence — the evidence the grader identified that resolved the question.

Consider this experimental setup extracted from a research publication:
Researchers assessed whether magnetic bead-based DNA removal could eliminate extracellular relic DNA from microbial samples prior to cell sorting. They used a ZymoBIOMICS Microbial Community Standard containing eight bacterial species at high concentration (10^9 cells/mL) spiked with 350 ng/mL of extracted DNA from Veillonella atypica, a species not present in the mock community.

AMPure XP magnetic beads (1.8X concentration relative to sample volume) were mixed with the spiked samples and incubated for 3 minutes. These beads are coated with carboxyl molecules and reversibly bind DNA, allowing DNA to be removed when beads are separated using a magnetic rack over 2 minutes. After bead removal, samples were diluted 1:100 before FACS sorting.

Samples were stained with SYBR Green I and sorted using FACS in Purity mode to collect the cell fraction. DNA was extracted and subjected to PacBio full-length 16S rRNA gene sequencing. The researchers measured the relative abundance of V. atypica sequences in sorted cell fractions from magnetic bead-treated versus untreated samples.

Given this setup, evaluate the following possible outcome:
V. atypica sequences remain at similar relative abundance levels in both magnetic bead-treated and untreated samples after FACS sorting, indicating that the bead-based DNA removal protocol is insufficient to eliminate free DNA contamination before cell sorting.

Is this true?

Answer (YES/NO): NO